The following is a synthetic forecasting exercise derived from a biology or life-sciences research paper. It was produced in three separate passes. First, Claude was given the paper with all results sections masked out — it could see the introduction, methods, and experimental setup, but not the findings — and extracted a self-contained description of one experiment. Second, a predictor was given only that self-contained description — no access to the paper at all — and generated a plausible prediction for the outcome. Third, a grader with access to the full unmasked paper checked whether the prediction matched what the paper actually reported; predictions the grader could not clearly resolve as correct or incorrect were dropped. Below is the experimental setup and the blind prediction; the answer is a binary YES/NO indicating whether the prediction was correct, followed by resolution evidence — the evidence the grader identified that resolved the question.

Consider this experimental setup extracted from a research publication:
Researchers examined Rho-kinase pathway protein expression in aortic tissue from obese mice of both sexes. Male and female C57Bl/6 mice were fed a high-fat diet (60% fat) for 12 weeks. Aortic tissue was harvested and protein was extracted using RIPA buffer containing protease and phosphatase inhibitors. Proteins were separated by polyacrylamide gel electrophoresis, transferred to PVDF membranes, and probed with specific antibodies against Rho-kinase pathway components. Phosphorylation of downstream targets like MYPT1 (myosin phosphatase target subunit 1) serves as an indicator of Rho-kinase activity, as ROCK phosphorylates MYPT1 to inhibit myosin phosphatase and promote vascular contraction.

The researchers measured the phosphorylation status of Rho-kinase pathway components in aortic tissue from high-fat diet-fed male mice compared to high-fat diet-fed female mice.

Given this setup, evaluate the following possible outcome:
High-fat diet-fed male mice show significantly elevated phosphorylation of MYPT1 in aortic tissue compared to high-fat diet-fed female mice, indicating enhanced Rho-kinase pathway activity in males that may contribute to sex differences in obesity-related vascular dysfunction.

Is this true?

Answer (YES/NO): NO